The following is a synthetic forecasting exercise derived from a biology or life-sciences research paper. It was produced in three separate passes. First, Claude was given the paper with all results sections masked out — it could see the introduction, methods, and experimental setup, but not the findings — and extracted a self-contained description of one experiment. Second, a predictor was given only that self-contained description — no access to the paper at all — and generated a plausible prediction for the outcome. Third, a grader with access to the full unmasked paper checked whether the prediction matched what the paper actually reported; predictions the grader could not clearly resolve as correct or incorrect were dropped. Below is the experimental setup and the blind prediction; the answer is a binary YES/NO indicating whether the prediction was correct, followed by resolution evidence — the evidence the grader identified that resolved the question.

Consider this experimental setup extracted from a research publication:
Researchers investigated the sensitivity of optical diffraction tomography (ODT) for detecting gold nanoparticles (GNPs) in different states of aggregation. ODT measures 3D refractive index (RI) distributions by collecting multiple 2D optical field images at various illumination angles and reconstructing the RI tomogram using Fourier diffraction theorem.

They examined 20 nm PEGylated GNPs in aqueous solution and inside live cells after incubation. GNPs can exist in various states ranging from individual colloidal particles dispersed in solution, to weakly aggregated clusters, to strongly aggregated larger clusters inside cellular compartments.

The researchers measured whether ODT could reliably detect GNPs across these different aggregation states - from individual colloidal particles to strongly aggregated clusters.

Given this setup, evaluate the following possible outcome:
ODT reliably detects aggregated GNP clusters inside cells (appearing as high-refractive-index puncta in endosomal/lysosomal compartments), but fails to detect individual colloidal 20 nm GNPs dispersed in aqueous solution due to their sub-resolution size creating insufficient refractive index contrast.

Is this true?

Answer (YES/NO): YES